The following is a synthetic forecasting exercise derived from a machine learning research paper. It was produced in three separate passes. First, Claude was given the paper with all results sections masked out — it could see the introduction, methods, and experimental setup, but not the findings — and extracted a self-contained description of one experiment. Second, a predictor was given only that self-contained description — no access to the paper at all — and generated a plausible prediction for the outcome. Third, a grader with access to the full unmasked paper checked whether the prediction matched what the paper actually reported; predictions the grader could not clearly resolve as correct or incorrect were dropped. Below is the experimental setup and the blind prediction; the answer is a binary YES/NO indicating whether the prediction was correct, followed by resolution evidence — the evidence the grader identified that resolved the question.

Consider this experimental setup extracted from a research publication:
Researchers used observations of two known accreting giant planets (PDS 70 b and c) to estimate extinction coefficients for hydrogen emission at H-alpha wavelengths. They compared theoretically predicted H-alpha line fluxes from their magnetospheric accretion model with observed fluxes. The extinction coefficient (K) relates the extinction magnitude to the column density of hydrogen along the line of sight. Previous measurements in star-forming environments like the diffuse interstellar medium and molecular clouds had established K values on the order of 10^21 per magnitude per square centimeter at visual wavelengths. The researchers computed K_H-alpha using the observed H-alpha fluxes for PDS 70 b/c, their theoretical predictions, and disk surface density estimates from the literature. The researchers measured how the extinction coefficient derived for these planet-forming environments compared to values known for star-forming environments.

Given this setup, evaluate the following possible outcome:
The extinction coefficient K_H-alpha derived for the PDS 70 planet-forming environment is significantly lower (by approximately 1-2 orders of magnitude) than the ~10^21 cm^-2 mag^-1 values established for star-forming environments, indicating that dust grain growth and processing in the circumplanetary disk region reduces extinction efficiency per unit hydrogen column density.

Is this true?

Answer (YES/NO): NO